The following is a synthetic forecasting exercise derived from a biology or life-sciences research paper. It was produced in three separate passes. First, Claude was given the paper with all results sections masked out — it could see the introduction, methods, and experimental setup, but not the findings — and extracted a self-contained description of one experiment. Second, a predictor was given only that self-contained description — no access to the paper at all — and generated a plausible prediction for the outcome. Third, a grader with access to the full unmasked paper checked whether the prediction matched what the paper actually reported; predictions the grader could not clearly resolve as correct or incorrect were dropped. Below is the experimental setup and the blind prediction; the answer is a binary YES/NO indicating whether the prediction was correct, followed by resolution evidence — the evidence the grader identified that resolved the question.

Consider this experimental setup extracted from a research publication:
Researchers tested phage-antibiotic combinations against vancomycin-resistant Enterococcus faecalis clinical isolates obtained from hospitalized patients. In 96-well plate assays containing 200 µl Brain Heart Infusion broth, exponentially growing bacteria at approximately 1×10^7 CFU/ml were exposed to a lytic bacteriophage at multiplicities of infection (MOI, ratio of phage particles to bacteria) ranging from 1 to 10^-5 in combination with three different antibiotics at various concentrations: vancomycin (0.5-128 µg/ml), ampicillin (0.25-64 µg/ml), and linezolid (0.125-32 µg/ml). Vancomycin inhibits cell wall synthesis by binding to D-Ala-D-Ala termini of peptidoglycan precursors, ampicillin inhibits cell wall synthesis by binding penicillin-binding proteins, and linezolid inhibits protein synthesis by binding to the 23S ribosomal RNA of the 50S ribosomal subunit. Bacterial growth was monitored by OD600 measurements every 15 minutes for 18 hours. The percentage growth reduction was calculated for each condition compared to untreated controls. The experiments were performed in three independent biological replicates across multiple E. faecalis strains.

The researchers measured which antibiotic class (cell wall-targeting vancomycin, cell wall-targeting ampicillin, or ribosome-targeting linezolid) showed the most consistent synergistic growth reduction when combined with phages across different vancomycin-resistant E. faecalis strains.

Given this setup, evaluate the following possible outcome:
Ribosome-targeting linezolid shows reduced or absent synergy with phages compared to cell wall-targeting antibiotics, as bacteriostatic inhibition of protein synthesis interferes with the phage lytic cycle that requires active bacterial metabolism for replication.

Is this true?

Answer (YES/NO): NO